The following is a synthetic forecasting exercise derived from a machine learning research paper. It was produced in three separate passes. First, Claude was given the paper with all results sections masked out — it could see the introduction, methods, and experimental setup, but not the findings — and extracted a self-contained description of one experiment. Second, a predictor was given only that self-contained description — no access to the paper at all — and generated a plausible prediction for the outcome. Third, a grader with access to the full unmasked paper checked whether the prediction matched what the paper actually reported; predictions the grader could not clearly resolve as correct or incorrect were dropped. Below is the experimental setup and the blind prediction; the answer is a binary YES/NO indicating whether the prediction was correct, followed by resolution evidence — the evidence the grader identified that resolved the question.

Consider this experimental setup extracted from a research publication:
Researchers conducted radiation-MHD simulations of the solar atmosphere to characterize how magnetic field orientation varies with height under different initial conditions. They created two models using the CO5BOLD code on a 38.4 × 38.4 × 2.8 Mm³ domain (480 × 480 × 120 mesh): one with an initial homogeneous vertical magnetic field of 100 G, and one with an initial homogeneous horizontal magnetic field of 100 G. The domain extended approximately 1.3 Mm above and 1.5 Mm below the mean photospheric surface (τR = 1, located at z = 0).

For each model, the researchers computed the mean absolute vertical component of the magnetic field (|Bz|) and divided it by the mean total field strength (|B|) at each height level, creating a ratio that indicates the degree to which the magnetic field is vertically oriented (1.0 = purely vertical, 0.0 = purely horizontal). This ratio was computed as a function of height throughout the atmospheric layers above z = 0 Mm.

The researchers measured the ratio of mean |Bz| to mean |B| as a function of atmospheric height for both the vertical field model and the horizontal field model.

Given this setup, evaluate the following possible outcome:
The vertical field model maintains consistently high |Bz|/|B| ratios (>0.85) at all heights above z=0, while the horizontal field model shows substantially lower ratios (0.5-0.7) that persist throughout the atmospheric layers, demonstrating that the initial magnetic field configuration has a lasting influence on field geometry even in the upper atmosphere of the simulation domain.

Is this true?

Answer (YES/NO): NO